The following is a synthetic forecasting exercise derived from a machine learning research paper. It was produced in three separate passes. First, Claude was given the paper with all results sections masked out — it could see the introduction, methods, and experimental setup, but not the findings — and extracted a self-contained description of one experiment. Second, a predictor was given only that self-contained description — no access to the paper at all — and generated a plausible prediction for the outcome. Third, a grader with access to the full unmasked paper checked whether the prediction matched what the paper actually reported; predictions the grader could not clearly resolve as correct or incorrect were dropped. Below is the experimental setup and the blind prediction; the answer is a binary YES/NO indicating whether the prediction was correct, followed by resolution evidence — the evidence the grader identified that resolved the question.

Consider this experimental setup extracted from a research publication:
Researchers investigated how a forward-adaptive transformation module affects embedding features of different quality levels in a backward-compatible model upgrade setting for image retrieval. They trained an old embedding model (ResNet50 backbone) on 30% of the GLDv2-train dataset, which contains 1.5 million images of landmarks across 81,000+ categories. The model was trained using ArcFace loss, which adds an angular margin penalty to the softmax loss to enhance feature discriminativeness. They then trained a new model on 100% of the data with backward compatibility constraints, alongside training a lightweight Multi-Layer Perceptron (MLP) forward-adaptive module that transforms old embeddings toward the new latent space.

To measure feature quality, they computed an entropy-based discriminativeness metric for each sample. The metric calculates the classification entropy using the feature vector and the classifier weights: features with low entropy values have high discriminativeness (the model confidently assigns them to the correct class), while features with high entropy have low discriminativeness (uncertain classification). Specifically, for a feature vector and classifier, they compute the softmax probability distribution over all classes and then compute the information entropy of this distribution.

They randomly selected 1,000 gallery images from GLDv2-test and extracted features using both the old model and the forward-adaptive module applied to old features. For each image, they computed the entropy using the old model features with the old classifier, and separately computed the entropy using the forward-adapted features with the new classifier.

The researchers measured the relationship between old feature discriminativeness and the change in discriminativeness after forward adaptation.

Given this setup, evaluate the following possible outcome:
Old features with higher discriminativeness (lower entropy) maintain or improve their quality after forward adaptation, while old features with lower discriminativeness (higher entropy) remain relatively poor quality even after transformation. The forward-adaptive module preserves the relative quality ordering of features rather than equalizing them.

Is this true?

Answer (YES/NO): NO